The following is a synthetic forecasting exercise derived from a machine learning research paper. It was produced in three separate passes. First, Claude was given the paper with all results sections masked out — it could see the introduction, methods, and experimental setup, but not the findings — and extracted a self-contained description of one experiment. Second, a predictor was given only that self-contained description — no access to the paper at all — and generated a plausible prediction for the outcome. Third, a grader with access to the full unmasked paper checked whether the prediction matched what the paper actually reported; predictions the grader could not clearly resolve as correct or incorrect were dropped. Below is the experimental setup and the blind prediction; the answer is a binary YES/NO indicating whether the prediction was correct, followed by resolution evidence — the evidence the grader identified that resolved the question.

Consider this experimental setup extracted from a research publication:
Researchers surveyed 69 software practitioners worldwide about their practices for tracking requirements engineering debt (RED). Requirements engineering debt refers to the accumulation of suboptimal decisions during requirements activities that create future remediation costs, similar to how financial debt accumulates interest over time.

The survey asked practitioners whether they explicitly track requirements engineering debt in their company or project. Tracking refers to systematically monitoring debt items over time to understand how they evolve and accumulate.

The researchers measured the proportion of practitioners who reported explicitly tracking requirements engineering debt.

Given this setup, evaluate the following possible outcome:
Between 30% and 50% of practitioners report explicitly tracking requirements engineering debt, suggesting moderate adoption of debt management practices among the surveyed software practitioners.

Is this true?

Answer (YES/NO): NO